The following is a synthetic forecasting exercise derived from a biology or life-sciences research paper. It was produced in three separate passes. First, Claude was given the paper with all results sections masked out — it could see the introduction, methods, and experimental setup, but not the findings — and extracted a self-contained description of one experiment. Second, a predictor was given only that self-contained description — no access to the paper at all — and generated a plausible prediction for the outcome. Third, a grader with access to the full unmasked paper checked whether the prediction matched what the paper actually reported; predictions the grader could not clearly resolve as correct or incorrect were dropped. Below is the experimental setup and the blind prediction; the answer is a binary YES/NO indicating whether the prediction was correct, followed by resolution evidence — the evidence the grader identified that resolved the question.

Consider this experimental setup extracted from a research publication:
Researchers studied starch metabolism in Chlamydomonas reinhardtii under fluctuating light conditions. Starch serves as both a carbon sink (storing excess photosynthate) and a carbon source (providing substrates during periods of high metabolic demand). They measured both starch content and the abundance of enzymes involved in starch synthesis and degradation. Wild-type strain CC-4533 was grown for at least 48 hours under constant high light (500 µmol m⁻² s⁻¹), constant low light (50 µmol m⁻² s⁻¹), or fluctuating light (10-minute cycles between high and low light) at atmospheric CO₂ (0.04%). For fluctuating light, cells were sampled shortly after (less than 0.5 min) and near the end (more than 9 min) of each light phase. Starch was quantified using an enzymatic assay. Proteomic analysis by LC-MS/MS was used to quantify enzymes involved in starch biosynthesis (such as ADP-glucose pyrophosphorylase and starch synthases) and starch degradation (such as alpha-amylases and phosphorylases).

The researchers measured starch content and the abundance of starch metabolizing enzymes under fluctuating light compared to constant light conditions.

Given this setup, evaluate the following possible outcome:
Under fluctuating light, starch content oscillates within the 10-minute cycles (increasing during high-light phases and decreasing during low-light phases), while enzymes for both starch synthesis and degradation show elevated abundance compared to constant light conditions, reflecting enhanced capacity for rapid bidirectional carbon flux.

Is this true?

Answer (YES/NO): NO